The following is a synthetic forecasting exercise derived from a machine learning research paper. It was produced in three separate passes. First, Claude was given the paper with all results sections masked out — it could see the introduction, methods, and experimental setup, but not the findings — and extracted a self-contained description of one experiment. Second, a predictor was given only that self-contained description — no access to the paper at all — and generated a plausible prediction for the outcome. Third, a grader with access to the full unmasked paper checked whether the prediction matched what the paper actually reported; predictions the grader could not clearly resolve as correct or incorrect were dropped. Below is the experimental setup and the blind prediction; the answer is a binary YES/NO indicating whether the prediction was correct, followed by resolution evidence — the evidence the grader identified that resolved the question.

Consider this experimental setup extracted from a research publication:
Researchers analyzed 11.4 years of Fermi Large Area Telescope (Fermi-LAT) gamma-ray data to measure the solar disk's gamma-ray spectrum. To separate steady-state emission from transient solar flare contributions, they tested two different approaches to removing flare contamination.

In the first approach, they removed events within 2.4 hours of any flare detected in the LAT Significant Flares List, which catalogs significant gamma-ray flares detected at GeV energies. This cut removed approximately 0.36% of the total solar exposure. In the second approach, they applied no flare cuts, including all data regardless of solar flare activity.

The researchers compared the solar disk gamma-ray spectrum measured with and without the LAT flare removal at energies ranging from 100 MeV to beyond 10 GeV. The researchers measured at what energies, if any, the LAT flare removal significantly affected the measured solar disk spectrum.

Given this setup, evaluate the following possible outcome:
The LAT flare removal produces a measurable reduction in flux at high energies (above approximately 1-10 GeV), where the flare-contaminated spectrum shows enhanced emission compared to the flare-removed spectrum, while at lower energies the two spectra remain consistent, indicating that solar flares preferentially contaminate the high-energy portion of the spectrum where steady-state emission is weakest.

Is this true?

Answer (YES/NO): NO